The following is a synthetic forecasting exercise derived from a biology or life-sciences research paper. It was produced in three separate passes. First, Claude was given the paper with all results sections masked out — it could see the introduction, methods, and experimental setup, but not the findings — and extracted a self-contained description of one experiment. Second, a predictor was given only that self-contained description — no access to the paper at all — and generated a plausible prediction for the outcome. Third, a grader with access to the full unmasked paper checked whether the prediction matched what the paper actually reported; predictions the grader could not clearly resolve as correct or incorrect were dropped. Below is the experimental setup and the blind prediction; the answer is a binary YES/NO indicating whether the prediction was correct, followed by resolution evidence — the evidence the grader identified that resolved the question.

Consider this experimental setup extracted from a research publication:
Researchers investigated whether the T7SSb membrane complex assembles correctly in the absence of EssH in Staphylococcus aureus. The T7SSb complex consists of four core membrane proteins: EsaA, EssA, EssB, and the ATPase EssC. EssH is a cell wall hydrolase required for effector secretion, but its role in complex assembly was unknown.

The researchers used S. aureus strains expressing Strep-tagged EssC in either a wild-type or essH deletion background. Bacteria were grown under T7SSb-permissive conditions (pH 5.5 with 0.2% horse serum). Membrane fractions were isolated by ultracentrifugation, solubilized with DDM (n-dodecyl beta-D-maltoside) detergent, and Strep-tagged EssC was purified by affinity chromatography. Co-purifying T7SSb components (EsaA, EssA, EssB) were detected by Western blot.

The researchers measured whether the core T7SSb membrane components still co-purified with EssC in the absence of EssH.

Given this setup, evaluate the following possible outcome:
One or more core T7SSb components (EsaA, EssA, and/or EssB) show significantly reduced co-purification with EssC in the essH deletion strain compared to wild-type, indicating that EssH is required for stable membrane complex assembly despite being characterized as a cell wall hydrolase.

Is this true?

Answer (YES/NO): NO